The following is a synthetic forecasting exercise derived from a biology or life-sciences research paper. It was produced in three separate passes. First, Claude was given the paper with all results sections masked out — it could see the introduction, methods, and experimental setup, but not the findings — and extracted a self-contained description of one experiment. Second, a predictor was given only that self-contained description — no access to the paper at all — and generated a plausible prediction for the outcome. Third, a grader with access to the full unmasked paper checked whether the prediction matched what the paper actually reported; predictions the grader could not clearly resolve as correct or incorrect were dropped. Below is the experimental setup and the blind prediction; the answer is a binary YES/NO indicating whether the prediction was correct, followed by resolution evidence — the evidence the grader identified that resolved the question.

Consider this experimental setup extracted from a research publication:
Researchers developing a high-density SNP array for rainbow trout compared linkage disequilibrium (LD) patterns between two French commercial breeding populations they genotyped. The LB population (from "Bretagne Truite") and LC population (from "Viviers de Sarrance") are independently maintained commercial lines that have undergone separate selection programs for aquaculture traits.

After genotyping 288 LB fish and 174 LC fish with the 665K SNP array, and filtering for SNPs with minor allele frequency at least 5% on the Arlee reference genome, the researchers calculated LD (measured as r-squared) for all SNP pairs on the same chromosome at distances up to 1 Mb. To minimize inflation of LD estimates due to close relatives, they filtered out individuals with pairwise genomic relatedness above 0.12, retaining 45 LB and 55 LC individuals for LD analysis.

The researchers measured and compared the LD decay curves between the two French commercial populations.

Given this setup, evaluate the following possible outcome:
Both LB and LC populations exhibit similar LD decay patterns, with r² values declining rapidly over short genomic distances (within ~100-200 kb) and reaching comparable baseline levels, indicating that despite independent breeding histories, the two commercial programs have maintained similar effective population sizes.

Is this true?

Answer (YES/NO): NO